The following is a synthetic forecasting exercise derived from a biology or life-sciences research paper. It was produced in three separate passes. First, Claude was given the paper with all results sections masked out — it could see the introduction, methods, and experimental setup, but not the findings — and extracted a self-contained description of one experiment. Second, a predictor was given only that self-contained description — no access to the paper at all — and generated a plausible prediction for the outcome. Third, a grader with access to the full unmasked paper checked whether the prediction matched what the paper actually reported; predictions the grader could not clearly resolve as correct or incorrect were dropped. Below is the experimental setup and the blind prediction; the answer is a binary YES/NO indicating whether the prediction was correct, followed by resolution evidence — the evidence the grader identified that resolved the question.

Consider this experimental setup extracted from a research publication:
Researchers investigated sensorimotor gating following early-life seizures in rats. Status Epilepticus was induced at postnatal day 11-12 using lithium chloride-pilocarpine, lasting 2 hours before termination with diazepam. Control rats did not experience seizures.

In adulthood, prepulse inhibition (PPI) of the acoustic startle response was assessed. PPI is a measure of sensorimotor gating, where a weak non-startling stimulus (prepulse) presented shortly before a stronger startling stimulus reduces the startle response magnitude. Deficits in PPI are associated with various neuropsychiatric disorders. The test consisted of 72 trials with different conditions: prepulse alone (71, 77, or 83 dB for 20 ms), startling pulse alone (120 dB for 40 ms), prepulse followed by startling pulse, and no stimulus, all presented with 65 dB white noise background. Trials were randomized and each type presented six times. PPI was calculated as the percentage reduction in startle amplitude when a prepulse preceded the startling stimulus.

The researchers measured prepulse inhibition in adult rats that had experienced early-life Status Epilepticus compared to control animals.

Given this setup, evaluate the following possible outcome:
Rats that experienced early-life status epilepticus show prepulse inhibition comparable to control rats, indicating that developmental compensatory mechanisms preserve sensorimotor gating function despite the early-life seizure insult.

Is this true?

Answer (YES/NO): NO